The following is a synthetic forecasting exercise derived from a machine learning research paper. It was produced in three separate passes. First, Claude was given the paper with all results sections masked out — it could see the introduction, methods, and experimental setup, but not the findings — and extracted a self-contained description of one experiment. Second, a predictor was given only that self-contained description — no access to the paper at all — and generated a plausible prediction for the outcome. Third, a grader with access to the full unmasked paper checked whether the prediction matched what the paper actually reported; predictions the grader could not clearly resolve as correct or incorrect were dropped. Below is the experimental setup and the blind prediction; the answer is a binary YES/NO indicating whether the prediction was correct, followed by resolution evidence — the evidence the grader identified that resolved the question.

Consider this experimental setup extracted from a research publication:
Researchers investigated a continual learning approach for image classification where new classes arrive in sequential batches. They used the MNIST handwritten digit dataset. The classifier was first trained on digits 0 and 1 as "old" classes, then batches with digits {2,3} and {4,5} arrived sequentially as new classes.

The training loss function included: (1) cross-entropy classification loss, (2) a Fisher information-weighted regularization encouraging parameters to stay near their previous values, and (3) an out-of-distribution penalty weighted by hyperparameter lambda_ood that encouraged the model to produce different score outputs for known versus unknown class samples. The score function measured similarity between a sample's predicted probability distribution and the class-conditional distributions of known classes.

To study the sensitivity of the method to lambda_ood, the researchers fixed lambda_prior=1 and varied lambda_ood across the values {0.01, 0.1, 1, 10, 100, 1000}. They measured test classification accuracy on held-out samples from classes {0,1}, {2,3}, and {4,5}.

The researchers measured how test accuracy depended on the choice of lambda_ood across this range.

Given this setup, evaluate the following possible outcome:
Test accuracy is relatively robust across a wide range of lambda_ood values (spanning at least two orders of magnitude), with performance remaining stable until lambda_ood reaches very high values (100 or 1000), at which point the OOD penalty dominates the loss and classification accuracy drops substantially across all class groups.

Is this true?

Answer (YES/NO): NO